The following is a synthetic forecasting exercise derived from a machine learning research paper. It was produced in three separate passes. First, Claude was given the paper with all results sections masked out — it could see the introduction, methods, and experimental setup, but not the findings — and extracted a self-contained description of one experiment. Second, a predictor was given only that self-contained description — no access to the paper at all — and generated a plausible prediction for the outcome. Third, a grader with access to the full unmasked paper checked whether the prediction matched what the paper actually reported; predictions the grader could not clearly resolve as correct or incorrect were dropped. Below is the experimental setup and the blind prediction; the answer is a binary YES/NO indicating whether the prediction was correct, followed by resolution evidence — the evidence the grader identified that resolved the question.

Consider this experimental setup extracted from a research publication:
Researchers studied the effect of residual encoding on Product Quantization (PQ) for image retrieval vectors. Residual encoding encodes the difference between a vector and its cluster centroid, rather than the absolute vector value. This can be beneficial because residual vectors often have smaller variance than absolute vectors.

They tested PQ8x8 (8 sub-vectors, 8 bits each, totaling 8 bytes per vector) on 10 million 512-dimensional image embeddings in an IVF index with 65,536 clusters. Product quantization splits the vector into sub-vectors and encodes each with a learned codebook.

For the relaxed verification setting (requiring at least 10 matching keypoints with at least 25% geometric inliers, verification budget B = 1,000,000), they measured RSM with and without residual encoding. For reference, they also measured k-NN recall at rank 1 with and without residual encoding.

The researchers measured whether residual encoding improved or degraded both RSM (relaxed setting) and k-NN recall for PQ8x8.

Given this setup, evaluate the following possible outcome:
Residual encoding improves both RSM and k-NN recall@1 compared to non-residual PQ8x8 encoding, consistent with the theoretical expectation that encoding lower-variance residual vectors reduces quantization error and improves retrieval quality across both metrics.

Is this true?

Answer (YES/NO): YES